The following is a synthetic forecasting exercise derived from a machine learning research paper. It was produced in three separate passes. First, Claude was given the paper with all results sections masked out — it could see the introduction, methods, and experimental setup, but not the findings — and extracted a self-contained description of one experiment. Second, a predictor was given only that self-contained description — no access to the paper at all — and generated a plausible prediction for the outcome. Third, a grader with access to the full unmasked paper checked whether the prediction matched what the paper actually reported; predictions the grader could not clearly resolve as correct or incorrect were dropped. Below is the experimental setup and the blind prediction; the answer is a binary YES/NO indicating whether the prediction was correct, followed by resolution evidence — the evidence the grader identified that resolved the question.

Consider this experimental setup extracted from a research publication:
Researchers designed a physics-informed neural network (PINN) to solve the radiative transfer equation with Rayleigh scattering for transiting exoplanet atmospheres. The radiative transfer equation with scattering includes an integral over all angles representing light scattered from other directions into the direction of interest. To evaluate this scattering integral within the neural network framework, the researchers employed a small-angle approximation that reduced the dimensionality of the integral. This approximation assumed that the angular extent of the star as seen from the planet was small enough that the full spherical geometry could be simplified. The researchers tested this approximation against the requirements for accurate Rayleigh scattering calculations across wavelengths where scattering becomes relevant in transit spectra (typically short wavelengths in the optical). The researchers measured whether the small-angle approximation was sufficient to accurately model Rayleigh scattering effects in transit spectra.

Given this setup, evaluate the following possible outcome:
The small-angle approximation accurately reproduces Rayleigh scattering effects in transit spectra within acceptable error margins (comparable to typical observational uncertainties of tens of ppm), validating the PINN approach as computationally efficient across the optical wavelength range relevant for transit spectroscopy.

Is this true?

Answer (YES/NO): NO